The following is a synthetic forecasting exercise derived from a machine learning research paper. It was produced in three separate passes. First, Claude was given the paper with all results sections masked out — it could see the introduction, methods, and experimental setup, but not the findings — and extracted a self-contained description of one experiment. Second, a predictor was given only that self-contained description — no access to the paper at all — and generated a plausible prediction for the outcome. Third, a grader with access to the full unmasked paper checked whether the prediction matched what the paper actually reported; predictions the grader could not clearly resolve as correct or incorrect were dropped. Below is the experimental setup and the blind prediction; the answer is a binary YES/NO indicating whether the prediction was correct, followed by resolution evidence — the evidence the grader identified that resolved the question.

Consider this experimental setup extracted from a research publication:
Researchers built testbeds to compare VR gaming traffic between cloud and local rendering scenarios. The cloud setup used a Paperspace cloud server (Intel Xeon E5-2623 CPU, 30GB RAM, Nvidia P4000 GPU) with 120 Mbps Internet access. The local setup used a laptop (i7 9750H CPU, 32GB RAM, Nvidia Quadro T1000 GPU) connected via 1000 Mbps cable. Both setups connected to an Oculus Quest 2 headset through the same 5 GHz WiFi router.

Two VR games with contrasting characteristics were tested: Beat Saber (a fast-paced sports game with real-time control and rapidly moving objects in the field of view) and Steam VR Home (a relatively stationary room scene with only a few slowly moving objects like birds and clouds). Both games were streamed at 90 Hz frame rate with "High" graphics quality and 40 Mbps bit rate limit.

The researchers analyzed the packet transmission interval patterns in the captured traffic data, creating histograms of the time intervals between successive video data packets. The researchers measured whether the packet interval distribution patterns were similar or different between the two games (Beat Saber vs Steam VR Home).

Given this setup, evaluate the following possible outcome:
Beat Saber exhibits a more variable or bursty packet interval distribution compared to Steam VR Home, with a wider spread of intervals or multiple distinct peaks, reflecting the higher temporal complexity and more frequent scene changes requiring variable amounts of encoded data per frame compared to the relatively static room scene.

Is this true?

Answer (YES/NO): NO